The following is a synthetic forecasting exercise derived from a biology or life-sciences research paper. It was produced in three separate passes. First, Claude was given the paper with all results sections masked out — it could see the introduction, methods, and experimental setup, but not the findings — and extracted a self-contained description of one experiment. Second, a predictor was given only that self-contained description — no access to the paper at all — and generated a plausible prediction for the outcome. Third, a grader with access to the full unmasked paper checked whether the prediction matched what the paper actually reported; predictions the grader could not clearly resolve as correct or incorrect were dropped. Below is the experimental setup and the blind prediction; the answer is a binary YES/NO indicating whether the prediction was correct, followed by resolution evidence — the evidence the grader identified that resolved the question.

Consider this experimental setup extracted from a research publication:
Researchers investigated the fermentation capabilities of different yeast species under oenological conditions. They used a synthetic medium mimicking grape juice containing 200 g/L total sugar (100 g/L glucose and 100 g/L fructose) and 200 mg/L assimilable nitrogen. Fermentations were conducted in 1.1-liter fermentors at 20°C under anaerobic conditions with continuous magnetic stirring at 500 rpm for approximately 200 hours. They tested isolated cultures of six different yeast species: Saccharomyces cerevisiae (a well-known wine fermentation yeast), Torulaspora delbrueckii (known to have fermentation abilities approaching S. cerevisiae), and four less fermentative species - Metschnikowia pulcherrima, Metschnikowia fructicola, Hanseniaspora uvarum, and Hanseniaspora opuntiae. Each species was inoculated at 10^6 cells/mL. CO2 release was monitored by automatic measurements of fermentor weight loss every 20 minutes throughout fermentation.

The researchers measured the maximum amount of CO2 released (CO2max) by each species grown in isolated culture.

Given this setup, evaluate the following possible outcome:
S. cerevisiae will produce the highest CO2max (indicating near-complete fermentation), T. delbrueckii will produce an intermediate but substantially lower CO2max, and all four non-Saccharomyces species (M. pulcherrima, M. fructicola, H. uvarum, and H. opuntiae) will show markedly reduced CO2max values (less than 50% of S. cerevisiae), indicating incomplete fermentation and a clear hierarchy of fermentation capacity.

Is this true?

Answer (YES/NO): NO